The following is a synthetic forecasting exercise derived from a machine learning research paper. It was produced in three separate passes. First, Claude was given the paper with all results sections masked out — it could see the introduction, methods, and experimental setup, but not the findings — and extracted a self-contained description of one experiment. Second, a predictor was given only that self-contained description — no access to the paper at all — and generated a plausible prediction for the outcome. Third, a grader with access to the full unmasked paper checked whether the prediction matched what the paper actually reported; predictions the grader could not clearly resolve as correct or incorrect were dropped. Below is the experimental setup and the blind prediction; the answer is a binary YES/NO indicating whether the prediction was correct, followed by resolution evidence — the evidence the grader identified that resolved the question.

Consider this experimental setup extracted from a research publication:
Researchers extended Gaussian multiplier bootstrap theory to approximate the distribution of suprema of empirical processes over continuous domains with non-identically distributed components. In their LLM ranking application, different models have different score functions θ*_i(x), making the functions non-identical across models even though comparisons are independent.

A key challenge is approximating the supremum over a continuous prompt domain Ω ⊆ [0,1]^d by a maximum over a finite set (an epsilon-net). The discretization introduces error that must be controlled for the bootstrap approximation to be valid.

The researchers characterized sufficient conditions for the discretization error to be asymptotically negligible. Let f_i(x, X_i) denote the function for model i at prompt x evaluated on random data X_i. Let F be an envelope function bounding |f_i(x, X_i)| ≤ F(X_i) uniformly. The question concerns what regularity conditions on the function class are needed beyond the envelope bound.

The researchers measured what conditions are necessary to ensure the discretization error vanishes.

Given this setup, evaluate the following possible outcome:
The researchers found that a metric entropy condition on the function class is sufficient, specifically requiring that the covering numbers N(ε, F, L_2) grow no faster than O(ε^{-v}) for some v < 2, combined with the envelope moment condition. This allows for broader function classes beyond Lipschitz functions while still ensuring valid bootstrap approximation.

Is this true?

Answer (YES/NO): NO